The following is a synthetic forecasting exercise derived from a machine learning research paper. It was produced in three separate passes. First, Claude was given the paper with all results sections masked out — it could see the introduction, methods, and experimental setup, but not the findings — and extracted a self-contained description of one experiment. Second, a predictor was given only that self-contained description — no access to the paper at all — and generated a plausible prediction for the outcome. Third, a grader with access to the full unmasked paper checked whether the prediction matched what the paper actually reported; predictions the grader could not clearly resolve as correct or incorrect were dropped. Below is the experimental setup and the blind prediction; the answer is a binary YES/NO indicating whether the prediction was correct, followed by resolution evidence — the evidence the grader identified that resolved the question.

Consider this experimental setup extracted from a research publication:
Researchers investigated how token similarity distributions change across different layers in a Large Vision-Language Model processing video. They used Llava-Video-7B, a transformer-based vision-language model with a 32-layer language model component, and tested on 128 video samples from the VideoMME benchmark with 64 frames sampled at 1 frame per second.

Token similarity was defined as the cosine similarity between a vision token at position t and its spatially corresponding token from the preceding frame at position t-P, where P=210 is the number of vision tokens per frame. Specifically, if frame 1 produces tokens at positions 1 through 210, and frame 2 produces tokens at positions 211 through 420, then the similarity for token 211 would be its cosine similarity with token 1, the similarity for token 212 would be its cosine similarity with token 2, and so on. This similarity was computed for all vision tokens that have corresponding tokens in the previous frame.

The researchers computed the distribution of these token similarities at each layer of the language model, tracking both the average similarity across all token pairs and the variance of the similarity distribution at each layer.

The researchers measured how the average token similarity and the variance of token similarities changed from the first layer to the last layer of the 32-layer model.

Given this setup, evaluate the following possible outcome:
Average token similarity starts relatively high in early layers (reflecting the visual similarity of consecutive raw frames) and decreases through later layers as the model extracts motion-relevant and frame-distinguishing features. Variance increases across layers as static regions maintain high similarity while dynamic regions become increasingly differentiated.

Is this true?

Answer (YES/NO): NO